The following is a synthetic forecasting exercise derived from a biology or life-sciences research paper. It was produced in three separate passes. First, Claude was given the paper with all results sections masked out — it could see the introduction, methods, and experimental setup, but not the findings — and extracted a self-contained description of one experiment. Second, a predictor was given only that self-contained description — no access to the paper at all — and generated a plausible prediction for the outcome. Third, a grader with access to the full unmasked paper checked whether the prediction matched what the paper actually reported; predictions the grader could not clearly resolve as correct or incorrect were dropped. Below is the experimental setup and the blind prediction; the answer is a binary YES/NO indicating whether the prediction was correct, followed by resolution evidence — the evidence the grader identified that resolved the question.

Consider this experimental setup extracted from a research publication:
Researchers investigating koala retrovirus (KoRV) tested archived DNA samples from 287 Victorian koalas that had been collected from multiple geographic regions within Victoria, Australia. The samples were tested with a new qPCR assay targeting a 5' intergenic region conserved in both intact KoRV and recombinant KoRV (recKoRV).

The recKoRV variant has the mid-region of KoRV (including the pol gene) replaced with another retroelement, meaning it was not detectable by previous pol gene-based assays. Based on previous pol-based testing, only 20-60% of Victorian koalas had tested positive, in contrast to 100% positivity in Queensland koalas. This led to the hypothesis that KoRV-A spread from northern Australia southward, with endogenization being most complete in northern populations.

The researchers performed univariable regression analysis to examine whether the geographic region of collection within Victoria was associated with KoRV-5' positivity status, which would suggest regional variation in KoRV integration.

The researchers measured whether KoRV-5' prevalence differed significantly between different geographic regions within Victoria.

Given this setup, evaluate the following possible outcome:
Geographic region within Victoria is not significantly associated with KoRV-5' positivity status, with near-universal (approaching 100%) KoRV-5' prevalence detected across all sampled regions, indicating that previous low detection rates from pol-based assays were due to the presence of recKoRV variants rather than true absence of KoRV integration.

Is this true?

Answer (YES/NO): YES